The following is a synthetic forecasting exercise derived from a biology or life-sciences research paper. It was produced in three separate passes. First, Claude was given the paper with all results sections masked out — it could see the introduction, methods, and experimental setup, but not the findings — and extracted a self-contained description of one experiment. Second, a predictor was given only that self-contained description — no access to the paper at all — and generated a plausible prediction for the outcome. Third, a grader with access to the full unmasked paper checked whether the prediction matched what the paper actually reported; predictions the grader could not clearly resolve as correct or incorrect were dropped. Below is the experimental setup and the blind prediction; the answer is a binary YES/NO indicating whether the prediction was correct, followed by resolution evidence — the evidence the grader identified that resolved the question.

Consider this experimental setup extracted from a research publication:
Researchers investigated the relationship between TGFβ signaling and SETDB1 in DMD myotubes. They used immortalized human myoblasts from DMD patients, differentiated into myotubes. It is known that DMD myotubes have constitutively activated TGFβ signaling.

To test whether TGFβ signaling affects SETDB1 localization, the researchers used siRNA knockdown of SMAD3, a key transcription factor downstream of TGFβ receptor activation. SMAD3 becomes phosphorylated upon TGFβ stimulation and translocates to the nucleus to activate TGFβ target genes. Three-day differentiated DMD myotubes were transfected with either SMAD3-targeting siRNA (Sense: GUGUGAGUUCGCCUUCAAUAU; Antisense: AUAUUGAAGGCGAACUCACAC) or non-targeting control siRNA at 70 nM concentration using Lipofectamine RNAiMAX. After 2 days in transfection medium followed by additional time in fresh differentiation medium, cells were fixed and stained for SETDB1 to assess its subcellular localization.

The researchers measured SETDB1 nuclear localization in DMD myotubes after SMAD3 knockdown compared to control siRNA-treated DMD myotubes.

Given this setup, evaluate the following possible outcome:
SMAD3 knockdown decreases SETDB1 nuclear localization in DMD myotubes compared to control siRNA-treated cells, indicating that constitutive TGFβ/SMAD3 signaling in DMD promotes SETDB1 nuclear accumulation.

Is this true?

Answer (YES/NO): NO